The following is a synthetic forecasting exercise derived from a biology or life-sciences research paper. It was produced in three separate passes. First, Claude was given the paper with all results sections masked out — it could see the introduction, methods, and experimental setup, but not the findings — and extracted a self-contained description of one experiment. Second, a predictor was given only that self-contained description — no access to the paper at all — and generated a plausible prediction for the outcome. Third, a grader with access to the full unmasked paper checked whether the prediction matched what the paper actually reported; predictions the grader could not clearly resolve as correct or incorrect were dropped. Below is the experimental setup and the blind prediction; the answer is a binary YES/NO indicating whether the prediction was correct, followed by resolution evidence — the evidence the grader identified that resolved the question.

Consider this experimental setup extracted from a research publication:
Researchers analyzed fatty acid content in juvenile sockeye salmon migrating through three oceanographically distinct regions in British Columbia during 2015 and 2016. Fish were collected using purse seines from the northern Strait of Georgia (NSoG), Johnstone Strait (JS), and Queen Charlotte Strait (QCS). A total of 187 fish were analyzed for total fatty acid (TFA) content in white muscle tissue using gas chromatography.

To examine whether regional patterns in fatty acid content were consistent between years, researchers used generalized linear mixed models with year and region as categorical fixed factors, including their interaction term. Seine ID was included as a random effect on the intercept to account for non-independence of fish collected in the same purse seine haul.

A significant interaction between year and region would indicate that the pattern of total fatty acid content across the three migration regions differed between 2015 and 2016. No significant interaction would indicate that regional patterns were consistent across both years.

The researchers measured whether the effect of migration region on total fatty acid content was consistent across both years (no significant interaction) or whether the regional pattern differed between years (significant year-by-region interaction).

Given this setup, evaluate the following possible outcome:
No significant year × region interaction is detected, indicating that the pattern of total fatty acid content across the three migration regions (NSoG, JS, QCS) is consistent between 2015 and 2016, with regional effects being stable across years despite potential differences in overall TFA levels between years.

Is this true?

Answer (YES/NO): NO